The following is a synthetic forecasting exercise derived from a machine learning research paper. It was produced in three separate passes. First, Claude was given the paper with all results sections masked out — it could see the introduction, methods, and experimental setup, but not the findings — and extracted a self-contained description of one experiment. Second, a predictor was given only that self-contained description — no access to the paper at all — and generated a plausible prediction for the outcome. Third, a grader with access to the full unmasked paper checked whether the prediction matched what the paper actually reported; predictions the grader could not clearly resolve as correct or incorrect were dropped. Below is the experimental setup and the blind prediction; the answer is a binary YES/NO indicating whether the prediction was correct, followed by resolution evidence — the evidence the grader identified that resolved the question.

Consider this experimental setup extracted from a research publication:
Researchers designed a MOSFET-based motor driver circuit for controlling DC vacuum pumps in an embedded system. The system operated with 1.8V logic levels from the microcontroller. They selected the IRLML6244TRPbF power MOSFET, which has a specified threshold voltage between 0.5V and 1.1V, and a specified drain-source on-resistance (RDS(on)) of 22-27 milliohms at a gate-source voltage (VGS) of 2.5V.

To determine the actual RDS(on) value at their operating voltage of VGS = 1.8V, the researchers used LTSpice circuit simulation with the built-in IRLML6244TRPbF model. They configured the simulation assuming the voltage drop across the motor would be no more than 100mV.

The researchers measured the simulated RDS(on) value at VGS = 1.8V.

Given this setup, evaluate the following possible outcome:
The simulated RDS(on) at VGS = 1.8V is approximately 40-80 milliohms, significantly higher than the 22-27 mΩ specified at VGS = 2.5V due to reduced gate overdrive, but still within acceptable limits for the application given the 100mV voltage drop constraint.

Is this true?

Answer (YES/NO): YES